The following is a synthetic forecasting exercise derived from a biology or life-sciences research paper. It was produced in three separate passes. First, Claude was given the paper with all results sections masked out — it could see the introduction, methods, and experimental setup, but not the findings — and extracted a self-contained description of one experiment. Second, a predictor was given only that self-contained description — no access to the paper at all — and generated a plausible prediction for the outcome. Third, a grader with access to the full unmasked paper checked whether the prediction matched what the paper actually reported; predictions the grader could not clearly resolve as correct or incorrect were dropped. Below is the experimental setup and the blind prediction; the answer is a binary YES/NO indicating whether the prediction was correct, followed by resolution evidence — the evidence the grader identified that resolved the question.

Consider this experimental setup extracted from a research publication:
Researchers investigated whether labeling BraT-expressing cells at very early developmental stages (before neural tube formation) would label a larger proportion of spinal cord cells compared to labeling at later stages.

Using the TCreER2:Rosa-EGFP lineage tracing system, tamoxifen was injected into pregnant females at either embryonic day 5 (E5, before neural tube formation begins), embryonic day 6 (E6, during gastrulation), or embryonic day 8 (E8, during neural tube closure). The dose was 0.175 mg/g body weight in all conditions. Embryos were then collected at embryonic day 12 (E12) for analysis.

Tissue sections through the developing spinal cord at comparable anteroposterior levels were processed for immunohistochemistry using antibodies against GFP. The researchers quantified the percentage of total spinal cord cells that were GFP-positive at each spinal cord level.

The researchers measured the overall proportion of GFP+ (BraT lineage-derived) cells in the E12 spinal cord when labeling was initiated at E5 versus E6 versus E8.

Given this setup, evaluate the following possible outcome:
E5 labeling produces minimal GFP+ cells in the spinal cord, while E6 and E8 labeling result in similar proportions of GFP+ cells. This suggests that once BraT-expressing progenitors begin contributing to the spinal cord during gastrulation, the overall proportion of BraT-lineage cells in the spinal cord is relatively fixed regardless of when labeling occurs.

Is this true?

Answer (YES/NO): NO